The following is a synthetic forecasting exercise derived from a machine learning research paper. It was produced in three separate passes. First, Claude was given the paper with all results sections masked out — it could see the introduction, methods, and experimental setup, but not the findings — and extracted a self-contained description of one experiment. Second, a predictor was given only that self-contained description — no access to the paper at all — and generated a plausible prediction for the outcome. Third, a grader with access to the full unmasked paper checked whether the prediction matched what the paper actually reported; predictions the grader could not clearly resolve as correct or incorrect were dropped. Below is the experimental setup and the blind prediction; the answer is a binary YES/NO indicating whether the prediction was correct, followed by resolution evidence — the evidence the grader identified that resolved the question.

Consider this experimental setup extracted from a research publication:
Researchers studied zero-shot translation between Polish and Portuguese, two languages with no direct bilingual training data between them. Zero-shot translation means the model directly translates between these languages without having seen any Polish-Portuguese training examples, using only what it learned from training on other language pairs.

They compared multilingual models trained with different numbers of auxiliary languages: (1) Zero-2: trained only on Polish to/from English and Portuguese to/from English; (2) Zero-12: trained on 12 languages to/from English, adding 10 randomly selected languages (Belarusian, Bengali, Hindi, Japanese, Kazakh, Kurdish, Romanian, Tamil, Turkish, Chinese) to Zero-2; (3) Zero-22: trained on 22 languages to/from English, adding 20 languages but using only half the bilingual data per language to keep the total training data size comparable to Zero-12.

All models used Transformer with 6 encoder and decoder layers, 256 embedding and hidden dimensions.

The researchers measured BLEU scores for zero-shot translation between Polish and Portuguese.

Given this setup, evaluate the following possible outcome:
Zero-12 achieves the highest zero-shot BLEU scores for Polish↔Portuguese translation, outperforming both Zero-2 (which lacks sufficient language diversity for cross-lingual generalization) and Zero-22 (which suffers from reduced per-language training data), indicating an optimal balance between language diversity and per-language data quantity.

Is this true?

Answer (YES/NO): NO